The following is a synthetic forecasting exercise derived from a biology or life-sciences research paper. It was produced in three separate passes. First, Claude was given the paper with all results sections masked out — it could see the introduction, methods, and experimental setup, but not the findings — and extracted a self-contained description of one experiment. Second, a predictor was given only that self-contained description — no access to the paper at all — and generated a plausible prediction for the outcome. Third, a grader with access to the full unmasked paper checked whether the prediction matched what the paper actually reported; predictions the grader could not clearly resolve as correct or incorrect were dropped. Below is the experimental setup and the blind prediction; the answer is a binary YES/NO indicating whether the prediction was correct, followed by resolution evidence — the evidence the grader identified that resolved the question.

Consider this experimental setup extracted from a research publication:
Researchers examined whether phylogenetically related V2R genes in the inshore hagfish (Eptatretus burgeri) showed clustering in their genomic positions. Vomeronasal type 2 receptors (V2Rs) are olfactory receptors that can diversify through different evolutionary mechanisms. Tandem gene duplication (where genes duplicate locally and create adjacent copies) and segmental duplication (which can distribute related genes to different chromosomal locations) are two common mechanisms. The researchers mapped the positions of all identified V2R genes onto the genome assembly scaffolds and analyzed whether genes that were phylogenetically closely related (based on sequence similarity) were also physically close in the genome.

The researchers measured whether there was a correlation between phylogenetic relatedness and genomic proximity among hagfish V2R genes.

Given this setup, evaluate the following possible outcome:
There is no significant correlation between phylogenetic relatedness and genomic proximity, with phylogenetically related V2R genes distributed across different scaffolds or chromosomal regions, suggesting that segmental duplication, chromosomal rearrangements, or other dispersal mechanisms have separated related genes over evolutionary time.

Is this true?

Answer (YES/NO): NO